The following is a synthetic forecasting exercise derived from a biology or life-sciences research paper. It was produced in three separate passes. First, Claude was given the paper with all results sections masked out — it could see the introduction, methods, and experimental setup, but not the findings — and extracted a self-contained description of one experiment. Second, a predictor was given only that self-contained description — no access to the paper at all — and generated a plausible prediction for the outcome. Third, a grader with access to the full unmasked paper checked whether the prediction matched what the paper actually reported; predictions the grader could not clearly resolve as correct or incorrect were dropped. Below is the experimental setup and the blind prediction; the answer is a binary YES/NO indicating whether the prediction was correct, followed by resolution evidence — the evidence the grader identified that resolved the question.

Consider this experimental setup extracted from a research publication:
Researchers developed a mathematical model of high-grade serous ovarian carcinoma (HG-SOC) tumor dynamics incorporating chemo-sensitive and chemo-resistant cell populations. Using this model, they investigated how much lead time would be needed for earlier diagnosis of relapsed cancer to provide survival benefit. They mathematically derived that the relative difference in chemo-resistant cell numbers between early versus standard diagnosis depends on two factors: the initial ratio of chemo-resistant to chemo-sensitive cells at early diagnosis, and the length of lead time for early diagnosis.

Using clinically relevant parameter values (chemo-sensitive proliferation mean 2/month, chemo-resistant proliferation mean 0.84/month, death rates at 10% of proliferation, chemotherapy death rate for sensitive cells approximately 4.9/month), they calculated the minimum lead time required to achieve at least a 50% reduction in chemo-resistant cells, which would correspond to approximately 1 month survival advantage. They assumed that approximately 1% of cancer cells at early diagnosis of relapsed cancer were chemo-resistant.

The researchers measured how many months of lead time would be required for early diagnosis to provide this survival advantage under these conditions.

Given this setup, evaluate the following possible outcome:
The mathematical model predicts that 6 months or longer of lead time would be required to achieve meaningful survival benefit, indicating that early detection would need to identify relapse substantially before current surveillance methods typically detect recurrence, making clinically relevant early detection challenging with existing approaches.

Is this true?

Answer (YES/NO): NO